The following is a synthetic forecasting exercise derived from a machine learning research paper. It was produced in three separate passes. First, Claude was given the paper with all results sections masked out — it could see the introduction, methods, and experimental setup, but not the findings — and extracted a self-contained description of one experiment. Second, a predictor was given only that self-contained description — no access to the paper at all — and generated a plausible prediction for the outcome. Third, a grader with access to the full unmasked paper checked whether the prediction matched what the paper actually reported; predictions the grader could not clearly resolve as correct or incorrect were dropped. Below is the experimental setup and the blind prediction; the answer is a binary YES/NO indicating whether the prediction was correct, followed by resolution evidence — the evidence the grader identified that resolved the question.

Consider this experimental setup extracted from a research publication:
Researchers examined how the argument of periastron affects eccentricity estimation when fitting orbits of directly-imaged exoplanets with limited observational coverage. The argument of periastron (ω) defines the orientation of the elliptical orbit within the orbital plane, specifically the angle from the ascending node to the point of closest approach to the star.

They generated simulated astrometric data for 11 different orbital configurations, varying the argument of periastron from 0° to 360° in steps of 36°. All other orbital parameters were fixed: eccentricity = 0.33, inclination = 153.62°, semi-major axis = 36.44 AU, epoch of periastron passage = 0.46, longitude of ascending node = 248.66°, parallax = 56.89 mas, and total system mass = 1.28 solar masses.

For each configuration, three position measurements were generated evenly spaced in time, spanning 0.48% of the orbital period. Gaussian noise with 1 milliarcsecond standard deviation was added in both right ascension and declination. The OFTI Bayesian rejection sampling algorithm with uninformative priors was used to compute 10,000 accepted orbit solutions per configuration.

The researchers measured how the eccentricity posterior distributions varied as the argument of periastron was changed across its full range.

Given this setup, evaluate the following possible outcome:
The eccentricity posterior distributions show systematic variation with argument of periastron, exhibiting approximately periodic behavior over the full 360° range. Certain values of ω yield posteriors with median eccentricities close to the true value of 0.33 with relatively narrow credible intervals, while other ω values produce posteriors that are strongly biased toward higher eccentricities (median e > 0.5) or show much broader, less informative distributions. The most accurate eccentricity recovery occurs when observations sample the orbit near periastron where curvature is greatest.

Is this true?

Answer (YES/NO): NO